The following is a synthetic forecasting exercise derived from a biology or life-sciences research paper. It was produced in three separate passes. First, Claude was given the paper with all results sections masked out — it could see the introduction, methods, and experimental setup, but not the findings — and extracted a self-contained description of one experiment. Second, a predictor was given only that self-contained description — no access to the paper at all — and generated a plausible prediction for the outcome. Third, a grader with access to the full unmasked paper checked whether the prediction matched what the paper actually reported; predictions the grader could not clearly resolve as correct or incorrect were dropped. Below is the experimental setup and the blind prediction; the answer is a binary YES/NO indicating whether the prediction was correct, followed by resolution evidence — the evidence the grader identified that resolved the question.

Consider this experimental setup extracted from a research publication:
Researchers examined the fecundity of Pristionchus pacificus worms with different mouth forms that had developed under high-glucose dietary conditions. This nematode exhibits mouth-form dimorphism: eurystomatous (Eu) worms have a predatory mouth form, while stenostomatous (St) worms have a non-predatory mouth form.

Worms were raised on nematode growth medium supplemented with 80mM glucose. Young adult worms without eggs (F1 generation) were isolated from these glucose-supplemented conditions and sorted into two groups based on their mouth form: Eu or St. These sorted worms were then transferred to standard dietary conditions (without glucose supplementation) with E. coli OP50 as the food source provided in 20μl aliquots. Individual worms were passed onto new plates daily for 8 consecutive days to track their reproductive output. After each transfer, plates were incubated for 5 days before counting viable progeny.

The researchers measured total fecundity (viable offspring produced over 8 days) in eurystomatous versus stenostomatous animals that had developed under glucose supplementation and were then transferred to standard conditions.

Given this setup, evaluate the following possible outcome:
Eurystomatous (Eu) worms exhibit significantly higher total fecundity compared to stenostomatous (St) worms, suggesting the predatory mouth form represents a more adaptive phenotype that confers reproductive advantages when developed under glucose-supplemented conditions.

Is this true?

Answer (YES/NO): NO